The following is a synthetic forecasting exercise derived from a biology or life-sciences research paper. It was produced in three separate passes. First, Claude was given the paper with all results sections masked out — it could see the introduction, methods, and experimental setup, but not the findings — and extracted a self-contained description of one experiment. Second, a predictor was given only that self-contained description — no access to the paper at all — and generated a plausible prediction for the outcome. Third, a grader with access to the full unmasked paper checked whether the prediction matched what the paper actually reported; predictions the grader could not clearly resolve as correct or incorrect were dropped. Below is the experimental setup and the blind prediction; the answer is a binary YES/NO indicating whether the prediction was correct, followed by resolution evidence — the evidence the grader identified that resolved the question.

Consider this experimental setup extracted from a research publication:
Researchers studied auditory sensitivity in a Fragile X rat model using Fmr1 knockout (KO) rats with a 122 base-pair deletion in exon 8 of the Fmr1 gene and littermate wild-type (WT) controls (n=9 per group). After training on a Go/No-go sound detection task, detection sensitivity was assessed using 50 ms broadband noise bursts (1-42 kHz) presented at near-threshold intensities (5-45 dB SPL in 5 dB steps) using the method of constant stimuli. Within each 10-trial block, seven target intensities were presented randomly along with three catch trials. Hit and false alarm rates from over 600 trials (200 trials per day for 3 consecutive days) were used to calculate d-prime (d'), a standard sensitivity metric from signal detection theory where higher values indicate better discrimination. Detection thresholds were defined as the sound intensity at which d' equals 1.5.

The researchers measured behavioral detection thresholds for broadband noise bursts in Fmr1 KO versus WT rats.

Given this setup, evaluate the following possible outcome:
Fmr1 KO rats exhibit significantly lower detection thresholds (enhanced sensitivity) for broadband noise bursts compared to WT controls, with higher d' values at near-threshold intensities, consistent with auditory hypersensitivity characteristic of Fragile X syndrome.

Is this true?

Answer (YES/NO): NO